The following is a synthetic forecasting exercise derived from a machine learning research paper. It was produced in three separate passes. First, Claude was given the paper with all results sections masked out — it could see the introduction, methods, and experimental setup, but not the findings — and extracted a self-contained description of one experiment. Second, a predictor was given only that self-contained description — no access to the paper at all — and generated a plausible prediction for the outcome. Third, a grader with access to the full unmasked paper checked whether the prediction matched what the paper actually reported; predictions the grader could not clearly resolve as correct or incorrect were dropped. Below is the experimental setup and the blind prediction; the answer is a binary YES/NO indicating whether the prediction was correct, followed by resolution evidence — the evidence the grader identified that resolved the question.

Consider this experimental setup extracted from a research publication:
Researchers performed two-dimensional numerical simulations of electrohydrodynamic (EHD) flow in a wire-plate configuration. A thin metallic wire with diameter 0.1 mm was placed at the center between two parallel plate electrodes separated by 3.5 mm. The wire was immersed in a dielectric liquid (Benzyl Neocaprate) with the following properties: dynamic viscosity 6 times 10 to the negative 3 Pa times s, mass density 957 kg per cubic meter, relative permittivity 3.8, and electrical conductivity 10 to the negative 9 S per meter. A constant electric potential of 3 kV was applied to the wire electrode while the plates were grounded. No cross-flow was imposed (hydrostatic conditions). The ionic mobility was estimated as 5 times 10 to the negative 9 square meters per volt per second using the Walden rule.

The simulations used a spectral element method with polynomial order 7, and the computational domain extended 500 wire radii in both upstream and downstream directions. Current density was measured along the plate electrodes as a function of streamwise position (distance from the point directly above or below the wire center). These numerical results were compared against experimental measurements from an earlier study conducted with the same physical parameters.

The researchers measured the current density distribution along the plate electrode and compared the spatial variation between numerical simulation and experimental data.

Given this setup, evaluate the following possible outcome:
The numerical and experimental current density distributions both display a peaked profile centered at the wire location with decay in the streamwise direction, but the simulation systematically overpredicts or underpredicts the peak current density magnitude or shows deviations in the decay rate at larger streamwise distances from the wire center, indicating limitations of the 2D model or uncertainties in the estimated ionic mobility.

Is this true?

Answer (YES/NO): YES